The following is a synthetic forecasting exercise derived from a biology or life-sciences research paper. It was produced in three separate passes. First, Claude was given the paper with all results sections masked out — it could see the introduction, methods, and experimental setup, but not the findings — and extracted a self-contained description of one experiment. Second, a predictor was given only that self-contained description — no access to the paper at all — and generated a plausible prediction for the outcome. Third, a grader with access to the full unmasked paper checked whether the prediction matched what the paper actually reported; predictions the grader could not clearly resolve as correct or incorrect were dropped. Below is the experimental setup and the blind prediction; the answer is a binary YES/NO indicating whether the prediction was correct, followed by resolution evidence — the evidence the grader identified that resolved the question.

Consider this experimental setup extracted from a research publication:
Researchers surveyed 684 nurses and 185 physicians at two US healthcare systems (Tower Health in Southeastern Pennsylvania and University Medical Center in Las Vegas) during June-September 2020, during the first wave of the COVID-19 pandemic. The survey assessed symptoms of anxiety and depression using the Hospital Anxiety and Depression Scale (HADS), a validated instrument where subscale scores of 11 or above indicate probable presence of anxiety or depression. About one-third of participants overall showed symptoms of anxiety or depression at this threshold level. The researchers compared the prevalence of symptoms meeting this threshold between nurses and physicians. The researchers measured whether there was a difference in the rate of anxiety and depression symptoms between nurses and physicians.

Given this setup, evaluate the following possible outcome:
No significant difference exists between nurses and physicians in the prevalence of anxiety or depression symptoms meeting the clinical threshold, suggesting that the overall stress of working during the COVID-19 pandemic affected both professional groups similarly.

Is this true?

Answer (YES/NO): NO